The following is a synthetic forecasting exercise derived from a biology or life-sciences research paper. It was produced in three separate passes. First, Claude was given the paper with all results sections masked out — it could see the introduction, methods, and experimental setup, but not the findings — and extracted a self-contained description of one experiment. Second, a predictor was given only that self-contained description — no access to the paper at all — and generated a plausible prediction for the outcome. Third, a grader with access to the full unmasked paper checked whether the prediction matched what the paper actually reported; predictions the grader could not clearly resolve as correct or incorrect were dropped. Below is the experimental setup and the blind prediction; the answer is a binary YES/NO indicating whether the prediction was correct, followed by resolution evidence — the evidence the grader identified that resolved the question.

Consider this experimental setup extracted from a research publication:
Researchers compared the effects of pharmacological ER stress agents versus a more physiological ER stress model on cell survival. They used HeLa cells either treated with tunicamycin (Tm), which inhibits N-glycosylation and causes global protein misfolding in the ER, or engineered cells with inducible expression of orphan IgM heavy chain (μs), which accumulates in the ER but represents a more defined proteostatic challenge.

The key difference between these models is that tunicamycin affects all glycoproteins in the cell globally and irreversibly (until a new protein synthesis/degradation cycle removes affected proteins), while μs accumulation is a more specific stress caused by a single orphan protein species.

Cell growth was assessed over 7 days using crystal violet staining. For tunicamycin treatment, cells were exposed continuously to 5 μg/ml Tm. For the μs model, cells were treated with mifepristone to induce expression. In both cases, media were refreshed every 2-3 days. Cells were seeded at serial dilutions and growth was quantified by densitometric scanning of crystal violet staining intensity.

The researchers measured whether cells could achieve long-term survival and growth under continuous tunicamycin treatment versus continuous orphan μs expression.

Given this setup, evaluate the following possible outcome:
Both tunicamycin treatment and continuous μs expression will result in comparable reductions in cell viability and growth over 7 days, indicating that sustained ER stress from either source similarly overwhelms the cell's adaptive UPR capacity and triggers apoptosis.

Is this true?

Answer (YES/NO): NO